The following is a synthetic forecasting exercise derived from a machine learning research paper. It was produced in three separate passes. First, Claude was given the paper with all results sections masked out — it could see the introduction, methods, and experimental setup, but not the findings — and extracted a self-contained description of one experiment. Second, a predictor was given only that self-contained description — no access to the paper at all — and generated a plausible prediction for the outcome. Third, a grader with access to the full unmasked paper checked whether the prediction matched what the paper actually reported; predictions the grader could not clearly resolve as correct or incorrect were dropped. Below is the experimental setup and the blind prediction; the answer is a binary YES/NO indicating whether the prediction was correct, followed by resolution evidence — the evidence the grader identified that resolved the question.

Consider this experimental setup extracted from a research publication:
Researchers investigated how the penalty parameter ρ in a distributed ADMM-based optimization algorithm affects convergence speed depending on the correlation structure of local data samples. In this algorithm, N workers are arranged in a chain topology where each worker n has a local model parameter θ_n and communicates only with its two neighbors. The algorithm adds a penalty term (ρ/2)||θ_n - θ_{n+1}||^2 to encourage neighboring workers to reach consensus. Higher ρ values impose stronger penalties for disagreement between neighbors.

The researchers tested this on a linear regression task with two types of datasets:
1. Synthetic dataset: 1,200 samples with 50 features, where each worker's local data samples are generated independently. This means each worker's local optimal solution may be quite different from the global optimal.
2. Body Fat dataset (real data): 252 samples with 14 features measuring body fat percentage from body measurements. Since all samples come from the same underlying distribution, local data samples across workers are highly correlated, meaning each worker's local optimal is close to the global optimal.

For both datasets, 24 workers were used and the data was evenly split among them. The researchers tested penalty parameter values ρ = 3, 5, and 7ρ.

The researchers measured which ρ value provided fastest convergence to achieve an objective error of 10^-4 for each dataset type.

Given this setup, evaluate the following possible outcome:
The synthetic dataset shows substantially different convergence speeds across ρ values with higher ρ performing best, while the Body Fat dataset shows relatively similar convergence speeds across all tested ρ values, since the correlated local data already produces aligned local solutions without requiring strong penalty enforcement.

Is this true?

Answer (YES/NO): NO